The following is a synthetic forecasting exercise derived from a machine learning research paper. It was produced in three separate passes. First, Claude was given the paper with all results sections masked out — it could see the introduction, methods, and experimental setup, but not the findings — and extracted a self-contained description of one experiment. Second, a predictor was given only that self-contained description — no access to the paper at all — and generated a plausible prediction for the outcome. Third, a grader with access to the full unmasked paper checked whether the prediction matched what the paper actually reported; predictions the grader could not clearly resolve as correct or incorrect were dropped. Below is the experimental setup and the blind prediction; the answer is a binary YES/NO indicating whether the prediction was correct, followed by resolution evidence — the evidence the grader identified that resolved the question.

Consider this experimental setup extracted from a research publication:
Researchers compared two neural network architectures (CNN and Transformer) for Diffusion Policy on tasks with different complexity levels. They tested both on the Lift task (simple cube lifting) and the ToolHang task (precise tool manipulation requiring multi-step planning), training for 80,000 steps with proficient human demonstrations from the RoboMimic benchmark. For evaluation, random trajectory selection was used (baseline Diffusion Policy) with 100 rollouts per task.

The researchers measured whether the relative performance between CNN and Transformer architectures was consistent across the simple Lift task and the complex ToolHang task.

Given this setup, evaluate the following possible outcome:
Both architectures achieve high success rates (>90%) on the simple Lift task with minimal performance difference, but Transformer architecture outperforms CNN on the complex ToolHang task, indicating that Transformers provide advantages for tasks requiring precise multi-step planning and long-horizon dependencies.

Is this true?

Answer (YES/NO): NO